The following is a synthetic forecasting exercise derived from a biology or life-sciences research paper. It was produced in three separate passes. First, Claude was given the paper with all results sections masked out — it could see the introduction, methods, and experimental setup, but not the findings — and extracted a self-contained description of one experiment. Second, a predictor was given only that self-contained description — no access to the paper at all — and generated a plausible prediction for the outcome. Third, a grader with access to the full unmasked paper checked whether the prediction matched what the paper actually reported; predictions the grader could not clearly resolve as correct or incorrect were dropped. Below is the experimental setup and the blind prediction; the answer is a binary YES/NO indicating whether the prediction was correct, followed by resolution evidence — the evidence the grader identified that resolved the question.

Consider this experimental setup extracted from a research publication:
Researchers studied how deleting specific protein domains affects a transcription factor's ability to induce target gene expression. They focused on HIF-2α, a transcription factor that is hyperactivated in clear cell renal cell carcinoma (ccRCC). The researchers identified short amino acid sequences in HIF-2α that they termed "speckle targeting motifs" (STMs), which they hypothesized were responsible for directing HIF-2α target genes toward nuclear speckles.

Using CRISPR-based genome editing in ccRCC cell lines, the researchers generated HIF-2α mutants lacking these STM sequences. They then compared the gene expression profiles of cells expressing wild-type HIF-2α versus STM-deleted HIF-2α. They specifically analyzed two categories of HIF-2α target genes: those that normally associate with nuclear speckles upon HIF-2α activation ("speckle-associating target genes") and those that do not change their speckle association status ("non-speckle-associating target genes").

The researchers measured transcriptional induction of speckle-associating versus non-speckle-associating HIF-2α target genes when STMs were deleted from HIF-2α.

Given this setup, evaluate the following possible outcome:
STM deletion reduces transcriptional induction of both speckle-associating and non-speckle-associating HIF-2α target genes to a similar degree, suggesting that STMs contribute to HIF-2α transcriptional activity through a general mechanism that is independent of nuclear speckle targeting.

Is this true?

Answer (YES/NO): NO